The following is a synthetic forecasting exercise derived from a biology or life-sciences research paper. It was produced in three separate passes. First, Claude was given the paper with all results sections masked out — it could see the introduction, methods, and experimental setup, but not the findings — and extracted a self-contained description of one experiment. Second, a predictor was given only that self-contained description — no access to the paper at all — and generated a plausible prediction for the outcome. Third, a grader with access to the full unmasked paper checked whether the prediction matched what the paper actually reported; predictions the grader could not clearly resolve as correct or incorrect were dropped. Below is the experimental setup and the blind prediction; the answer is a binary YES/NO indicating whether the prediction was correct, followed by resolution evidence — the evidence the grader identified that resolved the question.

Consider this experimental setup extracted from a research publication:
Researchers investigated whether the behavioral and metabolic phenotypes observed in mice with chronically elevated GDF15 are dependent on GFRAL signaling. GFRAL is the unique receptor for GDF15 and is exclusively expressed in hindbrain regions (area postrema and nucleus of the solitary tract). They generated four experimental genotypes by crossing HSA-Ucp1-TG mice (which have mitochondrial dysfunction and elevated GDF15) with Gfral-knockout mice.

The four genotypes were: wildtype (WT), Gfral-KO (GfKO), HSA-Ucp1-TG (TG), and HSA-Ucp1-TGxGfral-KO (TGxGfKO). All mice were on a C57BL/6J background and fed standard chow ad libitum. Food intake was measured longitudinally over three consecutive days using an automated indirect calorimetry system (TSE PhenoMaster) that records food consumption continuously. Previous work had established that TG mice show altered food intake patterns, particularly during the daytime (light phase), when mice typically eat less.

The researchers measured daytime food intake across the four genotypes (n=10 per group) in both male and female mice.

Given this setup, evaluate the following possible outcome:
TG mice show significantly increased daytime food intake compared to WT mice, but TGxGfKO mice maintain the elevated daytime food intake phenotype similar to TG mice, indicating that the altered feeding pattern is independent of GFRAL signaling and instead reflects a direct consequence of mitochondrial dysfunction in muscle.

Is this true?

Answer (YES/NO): NO